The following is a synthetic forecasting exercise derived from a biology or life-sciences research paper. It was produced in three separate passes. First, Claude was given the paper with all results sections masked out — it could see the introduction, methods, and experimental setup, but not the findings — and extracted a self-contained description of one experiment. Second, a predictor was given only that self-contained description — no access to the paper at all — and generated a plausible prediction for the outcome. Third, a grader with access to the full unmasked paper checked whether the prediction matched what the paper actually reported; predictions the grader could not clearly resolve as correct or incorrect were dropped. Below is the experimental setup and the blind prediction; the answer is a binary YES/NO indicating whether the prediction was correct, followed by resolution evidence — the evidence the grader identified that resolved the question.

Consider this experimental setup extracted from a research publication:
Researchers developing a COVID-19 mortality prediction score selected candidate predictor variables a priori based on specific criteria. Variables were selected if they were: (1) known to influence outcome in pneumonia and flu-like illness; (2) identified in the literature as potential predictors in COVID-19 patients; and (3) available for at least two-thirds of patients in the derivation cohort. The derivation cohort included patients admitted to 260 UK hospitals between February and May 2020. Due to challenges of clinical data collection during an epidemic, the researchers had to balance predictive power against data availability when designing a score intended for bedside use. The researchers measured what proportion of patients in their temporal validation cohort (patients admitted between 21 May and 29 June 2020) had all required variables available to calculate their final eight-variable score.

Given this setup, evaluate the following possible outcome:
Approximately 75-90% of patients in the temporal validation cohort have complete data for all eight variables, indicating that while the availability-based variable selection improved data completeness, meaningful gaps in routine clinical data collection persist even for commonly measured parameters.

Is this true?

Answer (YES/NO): NO